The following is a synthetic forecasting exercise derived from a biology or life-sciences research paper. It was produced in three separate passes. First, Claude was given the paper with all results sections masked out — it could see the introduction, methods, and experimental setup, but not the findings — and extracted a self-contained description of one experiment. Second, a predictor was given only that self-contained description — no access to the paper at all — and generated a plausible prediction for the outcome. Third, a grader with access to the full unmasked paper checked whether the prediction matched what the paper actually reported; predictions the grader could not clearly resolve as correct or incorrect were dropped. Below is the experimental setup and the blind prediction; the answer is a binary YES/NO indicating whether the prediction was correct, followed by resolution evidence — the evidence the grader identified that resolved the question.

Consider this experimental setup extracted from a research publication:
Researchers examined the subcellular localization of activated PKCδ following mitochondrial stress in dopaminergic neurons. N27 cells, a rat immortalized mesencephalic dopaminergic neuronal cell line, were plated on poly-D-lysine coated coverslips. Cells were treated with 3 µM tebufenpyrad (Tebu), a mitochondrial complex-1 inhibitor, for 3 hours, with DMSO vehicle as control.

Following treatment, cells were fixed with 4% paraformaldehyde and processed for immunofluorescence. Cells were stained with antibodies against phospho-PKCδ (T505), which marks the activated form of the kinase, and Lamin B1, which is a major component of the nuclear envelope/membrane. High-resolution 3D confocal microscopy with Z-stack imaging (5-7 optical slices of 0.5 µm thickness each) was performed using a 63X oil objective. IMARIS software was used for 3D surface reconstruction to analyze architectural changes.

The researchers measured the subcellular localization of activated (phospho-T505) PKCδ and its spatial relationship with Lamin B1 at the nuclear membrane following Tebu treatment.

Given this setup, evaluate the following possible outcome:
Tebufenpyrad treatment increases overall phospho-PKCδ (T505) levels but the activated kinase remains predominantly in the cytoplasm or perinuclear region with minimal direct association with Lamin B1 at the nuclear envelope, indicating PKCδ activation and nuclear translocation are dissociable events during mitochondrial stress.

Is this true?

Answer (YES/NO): NO